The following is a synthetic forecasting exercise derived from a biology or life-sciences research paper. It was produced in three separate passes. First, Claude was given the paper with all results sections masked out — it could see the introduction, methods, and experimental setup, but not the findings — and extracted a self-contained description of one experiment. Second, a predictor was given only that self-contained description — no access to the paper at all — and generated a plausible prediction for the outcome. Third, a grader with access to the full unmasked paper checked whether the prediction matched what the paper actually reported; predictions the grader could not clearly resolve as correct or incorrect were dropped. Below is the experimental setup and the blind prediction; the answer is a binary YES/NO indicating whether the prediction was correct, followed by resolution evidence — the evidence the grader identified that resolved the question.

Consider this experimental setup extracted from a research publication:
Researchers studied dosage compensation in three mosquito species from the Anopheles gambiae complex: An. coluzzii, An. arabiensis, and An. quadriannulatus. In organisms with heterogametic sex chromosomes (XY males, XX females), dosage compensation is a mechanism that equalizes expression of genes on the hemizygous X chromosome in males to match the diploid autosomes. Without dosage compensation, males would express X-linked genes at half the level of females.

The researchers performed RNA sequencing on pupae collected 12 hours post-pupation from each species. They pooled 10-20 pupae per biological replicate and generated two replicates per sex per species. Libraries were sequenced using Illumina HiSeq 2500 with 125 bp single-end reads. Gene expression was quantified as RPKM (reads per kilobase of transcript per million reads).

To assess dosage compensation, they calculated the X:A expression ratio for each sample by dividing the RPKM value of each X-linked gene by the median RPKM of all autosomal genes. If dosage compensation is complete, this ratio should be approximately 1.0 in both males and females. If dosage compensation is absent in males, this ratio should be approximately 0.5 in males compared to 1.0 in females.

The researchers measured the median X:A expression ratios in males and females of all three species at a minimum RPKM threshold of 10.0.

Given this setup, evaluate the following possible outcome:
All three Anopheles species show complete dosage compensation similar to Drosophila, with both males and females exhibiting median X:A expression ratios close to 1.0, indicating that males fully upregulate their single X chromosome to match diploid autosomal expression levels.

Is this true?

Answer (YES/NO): YES